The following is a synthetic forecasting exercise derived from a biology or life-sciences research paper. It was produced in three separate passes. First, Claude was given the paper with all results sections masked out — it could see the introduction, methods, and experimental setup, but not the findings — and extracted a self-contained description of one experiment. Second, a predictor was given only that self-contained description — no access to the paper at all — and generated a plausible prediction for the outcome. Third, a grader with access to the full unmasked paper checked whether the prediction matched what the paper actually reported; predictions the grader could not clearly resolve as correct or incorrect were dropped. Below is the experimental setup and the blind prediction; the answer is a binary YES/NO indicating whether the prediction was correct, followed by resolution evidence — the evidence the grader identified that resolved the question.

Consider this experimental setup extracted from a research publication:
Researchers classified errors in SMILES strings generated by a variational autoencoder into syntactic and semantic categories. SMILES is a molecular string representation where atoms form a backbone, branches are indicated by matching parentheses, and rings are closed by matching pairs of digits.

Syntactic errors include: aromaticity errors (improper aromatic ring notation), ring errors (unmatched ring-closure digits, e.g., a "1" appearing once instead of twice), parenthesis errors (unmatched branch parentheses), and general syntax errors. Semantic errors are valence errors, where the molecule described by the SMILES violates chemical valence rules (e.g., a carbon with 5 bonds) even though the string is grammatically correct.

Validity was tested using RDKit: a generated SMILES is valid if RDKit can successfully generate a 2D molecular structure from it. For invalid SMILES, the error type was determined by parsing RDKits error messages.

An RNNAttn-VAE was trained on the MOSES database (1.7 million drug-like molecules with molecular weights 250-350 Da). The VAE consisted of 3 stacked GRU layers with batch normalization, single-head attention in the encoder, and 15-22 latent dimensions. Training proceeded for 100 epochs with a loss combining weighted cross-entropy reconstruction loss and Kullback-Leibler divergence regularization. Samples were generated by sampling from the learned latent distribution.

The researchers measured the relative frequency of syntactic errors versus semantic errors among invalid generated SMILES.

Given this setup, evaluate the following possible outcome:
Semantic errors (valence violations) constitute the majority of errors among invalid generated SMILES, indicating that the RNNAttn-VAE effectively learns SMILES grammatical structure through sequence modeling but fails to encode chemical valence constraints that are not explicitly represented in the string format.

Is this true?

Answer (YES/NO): NO